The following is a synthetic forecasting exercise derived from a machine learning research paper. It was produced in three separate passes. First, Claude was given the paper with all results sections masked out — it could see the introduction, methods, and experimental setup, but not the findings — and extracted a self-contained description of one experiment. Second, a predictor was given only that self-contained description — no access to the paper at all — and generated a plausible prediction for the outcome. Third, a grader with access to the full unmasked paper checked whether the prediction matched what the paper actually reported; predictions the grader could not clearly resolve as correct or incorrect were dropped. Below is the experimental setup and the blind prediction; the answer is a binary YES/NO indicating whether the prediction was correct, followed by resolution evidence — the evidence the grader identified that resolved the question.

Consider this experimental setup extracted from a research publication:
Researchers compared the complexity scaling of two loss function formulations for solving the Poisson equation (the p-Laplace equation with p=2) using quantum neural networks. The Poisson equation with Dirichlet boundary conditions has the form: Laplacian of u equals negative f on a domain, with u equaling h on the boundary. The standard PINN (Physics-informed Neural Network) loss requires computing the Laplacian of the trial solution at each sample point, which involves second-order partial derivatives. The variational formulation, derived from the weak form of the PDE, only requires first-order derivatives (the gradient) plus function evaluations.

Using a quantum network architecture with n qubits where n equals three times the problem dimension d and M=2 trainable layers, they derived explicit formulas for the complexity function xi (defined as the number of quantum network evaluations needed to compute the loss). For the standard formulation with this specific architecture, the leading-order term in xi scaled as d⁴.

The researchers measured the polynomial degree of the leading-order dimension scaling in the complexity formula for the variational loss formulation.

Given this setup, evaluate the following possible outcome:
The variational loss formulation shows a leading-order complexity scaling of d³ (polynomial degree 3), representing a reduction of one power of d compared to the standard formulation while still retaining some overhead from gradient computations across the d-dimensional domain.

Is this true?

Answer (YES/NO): NO